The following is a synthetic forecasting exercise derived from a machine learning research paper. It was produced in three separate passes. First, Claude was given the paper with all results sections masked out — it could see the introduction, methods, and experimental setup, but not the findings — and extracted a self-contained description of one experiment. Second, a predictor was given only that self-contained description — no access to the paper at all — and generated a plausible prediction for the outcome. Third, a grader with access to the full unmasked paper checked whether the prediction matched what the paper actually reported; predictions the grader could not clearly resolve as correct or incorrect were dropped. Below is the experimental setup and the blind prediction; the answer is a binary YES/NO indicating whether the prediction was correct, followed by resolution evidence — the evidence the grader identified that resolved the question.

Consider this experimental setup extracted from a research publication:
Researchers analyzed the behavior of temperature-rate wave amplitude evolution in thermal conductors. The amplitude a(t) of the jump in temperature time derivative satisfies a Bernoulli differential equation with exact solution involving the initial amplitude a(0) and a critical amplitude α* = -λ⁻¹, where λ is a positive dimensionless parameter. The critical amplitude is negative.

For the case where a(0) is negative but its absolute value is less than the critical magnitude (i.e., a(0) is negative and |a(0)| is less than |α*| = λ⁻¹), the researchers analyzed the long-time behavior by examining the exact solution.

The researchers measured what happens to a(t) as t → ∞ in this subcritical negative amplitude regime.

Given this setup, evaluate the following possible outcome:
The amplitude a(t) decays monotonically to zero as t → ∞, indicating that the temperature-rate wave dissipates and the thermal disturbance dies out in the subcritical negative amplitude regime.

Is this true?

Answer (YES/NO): YES